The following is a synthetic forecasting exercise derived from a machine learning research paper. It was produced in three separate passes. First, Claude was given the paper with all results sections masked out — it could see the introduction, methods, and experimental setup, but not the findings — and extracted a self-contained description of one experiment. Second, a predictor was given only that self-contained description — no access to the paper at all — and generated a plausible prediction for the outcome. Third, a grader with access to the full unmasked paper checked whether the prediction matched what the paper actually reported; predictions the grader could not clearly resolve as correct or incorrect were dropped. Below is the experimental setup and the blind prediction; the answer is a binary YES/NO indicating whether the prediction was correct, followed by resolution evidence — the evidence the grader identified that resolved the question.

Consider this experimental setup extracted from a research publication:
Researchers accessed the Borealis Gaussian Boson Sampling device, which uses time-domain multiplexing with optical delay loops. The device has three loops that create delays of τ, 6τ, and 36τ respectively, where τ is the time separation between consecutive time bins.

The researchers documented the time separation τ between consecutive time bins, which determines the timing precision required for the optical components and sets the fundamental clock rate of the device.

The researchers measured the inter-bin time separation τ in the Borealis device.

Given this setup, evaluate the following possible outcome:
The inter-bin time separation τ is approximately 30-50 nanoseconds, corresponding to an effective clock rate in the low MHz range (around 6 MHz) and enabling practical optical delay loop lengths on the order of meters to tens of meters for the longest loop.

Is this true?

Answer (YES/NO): NO